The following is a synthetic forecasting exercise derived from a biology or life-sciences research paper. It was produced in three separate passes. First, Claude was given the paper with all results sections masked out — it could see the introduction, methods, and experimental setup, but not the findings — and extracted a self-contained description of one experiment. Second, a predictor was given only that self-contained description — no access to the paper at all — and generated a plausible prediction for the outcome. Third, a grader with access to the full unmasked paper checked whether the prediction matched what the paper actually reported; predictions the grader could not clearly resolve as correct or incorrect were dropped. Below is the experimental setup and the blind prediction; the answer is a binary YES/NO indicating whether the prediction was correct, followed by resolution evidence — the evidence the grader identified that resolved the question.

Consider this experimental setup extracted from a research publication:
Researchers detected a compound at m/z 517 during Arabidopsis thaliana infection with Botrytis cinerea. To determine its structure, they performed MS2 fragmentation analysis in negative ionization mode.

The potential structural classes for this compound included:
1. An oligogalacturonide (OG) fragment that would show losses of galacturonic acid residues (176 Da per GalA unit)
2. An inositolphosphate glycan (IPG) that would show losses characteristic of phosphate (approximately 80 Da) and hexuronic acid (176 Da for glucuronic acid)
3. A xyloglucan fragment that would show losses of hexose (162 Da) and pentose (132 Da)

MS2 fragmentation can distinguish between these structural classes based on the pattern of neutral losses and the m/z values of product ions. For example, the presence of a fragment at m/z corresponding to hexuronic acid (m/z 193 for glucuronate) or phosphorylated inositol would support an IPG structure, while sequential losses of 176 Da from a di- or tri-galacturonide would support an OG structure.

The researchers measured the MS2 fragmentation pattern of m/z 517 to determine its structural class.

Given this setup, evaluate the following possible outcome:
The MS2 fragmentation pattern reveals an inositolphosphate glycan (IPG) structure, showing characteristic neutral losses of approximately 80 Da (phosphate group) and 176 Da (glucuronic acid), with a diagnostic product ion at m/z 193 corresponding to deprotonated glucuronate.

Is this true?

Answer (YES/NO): NO